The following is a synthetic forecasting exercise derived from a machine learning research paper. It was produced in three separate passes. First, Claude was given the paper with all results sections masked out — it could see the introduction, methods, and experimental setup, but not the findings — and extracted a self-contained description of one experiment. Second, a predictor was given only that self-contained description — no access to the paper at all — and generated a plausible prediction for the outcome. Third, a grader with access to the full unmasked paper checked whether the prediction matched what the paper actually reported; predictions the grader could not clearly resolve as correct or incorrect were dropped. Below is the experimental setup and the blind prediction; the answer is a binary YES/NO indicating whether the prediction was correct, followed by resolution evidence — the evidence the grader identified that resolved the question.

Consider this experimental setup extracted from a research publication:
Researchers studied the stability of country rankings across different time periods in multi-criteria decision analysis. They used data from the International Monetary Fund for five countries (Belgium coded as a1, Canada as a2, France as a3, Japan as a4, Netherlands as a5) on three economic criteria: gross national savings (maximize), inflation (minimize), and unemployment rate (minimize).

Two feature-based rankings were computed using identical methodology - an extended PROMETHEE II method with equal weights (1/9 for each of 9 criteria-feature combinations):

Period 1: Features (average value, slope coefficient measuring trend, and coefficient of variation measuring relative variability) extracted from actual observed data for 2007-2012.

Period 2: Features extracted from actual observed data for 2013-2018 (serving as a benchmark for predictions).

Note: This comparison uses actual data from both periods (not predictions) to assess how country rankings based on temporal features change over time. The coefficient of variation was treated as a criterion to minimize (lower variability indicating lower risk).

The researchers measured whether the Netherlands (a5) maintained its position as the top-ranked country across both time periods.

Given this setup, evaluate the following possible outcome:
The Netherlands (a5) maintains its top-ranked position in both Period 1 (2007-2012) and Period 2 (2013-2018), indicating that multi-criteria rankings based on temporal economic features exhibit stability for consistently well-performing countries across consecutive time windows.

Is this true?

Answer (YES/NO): YES